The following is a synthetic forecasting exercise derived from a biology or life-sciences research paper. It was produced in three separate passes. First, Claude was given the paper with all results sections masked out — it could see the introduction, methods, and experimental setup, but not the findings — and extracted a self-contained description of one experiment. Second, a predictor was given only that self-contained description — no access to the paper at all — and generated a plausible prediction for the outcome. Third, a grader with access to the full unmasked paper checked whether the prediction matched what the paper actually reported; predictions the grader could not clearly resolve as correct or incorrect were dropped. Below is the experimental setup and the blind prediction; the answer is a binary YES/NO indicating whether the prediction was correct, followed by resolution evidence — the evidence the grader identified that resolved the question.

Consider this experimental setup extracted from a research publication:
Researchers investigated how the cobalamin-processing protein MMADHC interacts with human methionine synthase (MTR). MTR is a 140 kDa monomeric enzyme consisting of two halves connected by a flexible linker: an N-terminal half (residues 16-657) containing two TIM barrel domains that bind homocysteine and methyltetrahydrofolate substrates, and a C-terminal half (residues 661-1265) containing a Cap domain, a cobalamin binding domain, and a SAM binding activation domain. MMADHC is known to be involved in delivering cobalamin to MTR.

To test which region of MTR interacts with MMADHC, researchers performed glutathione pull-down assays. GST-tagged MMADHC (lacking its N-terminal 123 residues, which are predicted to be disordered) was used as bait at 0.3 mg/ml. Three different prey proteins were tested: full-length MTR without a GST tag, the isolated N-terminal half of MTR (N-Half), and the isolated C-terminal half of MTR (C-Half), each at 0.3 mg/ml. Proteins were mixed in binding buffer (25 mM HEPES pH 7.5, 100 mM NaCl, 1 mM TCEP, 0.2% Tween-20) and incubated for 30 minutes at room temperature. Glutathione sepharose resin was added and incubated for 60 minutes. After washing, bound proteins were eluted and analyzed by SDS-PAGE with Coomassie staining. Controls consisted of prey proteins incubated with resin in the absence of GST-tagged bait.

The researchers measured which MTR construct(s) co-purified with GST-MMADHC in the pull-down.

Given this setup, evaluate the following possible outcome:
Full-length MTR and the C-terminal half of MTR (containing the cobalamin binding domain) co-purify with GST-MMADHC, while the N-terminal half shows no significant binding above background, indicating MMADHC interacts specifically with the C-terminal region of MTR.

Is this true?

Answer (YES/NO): YES